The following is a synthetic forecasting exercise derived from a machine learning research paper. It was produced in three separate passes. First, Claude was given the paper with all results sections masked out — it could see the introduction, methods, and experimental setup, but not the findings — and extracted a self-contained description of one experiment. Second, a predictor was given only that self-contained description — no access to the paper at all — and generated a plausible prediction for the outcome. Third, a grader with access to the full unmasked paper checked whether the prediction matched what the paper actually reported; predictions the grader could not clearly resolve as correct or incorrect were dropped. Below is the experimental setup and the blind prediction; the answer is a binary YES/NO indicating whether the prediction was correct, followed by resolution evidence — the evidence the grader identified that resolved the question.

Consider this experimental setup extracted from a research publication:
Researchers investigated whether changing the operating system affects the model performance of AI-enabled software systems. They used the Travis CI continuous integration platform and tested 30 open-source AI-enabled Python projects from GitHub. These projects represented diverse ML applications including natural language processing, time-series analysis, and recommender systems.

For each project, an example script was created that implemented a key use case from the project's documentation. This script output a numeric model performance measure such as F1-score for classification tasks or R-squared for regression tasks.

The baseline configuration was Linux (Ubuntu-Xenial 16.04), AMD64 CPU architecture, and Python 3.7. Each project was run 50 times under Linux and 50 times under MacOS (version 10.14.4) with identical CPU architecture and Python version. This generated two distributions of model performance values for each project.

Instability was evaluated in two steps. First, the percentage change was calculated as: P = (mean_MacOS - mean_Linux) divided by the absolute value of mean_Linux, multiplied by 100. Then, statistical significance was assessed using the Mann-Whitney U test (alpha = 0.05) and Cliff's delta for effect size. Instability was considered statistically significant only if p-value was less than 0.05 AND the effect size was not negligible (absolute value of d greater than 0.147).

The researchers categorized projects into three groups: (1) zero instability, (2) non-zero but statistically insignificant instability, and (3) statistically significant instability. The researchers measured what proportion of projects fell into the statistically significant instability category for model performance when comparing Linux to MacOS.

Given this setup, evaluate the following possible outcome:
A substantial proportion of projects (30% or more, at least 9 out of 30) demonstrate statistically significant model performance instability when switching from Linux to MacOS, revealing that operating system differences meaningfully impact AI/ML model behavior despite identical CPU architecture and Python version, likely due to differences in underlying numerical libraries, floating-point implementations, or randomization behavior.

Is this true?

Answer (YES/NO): NO